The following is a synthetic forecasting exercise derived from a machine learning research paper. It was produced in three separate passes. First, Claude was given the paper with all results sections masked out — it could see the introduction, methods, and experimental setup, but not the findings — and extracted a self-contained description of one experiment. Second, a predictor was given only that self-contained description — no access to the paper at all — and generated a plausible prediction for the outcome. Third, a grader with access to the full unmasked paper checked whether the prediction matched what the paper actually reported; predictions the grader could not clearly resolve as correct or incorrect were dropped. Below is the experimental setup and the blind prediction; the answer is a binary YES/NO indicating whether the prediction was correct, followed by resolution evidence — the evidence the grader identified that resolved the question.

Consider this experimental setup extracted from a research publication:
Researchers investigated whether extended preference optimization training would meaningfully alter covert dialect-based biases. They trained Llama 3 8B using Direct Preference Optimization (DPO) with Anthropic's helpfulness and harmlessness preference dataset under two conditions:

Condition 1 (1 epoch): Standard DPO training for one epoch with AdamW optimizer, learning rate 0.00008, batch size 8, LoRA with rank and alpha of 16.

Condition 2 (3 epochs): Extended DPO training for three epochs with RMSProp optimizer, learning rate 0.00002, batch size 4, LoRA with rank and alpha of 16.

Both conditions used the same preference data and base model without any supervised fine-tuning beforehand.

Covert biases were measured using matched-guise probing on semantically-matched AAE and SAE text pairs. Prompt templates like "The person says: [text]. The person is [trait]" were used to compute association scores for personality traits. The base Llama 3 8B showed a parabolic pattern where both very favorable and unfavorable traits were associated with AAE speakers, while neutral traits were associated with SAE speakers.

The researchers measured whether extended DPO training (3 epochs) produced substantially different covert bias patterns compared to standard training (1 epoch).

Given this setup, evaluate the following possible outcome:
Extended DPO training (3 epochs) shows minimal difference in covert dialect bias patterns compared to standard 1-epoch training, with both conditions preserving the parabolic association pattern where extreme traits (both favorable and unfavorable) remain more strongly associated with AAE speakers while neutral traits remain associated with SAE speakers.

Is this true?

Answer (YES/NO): YES